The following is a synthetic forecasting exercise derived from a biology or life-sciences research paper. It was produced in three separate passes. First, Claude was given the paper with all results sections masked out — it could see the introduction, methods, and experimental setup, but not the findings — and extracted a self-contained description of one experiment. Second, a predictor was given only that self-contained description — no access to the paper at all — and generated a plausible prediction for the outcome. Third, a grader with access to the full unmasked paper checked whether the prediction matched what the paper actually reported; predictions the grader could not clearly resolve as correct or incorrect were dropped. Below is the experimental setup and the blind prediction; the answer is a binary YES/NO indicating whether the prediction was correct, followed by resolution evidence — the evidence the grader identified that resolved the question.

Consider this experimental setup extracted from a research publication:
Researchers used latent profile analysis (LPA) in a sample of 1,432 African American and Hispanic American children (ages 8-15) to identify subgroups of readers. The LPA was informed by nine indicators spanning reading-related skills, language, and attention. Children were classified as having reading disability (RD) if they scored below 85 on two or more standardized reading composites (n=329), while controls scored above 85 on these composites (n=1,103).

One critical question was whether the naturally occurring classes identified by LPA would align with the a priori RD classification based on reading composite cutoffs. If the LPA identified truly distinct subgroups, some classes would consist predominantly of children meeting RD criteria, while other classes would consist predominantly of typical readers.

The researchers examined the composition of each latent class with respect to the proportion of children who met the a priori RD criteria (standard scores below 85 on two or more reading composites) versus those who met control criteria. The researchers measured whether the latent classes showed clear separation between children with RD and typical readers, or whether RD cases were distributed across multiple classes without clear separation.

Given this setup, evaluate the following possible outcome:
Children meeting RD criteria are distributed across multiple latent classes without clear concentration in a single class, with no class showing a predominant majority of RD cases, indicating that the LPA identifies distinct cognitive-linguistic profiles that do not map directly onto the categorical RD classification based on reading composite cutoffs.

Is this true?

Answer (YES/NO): NO